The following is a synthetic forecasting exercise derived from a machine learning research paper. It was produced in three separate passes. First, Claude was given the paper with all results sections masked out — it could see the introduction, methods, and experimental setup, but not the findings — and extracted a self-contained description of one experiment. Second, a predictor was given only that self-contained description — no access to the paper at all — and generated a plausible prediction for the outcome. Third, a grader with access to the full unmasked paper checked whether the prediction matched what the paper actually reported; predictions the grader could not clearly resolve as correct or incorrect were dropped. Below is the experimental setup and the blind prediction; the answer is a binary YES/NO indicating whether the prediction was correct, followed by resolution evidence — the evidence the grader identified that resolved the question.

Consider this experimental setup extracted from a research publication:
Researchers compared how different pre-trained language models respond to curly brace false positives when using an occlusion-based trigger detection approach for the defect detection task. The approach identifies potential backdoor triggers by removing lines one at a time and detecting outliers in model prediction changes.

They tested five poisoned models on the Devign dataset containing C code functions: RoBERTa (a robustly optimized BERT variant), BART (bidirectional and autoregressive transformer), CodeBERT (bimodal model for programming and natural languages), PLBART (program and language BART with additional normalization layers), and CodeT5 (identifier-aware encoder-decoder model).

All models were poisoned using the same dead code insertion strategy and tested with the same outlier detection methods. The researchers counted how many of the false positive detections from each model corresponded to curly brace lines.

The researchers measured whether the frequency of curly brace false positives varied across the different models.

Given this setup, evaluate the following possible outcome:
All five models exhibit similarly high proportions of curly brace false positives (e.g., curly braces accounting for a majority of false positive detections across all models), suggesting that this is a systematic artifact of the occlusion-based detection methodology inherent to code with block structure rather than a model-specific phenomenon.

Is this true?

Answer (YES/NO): NO